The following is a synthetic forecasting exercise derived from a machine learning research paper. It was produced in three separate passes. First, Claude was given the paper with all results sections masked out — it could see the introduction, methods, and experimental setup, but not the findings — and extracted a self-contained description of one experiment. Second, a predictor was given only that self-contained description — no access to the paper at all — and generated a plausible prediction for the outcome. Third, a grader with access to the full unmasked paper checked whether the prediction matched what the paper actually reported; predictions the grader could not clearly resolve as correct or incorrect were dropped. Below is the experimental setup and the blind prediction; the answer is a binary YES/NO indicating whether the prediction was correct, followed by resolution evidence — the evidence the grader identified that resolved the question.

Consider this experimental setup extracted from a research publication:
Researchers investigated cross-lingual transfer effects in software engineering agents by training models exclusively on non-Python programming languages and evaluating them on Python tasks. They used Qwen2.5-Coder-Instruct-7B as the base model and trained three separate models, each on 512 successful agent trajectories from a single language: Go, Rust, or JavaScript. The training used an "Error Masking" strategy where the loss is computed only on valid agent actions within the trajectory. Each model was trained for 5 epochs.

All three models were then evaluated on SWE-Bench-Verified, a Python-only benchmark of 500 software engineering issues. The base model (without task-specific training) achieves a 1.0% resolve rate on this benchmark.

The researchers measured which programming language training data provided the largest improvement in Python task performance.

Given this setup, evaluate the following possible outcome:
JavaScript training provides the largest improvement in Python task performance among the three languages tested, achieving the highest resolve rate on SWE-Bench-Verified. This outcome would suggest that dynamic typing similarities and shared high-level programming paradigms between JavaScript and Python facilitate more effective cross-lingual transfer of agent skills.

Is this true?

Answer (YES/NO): NO